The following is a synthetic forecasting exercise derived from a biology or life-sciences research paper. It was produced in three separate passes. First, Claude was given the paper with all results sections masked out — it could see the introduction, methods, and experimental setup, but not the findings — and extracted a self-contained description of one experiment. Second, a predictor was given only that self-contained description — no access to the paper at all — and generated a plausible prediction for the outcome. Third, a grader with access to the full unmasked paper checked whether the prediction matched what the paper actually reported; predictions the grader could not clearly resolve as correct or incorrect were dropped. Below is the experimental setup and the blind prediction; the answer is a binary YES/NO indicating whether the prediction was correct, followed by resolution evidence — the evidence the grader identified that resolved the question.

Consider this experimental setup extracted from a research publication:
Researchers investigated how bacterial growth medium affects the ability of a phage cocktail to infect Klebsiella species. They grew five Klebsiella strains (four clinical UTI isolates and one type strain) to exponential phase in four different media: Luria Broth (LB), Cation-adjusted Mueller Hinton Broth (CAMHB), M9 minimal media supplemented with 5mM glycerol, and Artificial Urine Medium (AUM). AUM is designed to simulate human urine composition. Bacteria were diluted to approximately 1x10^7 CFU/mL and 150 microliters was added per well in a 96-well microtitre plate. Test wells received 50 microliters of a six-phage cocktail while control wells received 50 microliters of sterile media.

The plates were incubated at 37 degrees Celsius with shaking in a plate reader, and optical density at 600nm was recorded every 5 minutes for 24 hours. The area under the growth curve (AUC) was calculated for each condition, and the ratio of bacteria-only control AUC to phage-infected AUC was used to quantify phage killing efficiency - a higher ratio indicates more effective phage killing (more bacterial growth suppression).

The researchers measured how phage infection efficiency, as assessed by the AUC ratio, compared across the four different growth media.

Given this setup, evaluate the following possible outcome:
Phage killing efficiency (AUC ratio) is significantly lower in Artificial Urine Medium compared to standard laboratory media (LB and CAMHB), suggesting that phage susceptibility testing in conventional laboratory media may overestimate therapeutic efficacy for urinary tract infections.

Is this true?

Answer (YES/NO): NO